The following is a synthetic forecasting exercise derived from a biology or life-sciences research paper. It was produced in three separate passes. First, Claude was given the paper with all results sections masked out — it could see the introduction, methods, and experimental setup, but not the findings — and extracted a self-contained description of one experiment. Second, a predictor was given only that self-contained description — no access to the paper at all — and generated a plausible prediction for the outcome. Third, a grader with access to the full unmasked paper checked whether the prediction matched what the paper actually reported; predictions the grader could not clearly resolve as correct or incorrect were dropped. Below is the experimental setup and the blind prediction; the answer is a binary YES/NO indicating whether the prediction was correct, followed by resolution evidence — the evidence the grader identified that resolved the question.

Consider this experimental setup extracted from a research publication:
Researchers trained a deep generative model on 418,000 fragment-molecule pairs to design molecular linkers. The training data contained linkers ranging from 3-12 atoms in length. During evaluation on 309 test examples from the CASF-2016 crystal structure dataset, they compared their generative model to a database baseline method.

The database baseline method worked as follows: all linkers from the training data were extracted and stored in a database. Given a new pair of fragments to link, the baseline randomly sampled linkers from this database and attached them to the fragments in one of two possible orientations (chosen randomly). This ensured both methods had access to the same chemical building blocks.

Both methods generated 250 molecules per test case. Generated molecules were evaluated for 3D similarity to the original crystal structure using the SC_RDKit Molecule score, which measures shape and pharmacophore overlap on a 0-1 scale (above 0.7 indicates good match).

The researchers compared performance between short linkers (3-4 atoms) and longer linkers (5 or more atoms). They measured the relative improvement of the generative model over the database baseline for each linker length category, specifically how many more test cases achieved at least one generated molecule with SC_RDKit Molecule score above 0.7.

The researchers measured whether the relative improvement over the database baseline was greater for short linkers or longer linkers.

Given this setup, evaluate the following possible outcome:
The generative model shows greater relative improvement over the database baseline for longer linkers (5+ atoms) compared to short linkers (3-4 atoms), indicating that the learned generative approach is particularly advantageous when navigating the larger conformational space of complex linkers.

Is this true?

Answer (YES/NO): YES